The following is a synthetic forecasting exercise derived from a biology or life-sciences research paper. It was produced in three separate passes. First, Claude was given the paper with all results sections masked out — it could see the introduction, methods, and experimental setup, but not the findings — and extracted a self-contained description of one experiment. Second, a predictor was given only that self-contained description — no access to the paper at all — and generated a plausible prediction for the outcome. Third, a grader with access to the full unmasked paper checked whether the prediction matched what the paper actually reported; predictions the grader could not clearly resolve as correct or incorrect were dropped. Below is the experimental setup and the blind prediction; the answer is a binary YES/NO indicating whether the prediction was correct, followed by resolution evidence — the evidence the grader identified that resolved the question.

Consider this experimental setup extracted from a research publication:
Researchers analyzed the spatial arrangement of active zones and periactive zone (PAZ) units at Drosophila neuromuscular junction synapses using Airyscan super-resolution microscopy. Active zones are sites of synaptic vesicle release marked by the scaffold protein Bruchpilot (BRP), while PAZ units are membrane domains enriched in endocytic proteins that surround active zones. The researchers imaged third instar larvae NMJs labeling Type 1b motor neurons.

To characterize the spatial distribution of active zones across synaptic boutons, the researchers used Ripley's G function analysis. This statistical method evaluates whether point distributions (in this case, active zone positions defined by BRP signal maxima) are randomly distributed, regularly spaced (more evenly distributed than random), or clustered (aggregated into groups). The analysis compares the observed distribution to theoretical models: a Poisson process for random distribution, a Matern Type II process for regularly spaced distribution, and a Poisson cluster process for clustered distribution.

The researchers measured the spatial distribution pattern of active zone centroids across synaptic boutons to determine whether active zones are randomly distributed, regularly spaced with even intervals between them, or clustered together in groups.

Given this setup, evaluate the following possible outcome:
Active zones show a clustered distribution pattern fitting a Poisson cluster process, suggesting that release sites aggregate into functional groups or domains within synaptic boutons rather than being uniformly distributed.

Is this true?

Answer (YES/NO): NO